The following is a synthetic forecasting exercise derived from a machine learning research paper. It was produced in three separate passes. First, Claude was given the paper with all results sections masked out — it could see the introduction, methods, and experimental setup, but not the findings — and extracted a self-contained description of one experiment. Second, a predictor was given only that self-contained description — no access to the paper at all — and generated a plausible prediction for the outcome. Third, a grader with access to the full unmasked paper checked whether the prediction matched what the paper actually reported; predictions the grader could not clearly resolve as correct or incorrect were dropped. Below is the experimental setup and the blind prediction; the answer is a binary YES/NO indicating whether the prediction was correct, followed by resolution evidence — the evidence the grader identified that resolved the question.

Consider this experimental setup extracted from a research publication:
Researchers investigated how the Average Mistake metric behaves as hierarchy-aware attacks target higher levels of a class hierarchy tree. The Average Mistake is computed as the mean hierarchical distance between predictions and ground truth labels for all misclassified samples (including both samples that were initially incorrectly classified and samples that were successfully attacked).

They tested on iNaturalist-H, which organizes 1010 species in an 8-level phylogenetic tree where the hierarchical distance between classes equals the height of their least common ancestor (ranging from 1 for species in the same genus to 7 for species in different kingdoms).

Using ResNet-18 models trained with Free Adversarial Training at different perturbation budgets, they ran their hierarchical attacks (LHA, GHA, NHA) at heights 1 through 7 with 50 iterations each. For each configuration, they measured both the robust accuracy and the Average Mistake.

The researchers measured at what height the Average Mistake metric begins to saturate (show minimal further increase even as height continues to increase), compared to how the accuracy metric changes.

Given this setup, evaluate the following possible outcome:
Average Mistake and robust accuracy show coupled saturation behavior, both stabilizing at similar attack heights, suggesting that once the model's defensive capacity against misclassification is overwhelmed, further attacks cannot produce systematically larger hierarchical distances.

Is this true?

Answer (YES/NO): NO